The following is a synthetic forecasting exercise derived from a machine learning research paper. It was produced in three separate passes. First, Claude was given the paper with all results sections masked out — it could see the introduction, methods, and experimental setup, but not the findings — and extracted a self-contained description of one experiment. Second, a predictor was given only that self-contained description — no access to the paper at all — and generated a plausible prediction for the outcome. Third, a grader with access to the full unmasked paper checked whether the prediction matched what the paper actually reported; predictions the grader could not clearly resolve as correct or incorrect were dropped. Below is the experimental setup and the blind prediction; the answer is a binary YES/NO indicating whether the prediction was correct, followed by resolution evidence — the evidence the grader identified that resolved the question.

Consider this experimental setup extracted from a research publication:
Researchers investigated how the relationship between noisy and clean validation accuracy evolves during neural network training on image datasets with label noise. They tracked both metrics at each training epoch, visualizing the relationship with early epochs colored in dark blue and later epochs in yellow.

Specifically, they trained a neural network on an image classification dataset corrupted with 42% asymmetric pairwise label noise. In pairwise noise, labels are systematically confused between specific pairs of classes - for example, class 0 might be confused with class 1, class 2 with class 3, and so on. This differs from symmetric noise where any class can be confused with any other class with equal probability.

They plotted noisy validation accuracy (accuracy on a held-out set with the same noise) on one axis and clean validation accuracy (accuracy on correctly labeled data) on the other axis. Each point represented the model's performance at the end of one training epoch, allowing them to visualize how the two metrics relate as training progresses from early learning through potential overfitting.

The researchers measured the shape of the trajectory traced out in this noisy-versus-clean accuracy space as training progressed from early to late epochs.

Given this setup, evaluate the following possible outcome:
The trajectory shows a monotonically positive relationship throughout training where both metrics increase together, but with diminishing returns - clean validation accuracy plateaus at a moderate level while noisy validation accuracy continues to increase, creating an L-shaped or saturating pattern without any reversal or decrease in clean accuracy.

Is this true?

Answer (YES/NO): NO